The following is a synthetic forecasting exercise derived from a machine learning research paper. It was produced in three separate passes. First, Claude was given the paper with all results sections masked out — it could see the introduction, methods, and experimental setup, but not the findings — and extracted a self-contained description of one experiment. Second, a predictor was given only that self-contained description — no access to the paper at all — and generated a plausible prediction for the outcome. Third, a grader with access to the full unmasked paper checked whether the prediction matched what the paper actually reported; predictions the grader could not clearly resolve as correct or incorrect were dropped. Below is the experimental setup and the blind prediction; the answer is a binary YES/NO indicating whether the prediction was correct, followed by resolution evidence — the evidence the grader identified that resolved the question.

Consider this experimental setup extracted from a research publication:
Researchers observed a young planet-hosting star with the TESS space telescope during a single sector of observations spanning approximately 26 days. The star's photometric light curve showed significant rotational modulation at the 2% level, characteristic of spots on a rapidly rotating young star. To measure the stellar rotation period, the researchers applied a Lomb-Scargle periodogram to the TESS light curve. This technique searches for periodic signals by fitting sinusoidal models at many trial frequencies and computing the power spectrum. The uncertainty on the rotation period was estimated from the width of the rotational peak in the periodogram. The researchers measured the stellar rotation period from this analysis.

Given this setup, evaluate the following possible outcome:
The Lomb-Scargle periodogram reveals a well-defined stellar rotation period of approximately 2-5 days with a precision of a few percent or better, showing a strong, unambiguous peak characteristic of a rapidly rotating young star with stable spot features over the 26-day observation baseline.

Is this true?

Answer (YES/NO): YES